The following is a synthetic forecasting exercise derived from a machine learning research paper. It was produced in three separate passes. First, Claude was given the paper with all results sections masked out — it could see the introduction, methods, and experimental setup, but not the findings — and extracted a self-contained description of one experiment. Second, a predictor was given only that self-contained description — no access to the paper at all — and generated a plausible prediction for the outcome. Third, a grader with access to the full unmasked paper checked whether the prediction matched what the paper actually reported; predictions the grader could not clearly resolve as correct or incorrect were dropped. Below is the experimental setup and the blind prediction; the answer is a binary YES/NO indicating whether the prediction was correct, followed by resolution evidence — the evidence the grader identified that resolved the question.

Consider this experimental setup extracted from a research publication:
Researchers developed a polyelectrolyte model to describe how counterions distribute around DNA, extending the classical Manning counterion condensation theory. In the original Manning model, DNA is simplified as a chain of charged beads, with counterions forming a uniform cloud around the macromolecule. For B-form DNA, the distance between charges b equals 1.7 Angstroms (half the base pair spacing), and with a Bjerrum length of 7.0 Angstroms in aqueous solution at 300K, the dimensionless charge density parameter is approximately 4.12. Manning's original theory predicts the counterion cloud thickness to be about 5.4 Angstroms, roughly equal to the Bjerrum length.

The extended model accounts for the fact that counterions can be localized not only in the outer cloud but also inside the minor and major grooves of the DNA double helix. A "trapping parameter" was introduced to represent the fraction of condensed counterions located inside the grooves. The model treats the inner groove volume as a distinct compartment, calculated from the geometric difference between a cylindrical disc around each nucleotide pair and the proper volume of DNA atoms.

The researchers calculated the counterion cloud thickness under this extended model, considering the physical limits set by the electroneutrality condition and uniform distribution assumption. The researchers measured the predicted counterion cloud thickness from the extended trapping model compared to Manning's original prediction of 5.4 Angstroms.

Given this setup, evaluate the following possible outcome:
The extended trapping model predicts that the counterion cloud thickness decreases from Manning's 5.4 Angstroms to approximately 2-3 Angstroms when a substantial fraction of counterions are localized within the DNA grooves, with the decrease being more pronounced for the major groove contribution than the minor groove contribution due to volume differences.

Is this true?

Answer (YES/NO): NO